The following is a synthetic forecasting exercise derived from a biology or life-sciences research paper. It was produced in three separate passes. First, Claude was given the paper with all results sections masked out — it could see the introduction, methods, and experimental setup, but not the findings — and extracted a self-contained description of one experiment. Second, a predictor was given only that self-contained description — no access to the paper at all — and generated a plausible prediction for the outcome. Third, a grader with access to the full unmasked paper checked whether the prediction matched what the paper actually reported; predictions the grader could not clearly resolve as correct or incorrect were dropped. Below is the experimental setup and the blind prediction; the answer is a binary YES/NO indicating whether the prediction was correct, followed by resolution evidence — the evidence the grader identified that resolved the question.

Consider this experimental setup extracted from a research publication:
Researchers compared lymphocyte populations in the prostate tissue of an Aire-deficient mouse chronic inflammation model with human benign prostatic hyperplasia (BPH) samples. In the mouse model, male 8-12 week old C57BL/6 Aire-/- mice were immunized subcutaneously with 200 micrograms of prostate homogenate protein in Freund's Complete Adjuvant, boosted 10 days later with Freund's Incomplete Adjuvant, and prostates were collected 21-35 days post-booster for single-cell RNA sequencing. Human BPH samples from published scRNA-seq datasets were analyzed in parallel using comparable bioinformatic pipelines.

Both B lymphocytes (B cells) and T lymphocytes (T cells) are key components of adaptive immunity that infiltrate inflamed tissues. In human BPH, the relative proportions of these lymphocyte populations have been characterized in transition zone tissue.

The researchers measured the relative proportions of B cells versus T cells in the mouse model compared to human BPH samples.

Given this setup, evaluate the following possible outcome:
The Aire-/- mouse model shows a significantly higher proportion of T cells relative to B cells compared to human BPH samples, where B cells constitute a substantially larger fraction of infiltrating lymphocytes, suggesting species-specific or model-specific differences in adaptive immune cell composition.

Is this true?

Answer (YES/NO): NO